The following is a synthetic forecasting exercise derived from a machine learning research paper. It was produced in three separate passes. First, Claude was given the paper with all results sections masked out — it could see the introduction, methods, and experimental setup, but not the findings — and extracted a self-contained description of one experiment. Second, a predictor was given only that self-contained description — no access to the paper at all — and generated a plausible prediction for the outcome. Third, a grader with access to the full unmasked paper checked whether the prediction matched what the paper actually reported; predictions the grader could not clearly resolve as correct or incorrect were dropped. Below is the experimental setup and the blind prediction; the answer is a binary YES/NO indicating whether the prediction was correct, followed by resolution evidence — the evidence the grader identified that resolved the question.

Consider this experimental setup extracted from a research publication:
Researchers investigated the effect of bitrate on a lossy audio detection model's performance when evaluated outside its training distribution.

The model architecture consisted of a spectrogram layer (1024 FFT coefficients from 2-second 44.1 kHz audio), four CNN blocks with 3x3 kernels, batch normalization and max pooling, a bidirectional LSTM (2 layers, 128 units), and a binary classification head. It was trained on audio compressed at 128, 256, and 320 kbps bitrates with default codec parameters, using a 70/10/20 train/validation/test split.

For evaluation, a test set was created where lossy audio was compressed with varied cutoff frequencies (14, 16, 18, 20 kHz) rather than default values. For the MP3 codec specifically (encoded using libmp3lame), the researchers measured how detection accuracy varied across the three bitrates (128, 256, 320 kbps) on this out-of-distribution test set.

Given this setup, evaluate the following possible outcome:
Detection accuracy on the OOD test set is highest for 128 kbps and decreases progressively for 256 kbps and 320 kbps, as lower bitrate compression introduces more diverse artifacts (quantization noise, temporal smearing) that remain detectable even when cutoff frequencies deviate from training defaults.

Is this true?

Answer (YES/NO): YES